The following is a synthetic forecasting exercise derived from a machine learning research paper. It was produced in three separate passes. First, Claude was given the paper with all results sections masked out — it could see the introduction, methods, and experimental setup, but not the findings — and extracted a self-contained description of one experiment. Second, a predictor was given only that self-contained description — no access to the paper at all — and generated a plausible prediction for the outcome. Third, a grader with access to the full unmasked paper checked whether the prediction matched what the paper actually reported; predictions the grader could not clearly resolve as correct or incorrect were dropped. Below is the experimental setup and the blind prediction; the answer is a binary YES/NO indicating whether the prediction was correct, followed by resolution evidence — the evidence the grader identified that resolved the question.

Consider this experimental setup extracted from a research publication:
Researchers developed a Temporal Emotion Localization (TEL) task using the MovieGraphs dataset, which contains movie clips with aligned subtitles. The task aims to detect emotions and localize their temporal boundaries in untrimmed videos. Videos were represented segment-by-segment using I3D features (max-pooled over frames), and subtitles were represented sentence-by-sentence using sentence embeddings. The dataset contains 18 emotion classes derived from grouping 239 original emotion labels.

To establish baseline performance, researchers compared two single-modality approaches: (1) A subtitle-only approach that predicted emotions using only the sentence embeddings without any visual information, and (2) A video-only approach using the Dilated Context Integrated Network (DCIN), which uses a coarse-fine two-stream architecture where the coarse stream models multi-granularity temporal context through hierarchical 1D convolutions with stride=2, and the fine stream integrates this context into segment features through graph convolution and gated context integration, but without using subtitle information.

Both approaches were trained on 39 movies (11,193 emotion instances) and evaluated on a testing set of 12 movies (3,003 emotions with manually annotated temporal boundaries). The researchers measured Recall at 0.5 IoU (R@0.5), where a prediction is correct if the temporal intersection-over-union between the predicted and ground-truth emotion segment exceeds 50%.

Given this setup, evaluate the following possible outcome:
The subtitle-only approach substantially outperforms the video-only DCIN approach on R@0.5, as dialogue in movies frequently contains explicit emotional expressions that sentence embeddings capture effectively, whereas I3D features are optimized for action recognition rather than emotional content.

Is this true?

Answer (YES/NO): NO